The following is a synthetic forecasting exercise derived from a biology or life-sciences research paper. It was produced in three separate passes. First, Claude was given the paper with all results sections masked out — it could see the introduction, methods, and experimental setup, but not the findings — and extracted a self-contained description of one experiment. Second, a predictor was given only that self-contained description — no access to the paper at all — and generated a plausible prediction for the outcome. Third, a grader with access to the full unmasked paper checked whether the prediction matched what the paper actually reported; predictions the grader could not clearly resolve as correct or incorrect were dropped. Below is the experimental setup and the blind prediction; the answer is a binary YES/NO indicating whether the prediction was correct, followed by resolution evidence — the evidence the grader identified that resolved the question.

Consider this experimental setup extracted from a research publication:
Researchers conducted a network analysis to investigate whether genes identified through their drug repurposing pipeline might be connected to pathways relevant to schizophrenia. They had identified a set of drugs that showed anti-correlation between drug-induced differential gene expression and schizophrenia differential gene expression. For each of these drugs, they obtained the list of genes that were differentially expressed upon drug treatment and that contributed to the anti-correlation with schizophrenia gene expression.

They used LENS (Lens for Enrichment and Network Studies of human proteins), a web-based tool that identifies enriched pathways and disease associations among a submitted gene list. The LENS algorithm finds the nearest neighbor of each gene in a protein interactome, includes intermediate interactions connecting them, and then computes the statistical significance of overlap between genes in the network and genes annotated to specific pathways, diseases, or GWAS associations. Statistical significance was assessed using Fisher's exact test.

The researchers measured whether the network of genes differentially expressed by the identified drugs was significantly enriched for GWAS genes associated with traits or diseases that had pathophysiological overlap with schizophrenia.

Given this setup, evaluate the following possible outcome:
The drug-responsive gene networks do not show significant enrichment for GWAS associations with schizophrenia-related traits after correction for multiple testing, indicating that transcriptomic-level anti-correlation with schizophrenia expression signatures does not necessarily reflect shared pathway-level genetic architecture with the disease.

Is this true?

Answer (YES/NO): NO